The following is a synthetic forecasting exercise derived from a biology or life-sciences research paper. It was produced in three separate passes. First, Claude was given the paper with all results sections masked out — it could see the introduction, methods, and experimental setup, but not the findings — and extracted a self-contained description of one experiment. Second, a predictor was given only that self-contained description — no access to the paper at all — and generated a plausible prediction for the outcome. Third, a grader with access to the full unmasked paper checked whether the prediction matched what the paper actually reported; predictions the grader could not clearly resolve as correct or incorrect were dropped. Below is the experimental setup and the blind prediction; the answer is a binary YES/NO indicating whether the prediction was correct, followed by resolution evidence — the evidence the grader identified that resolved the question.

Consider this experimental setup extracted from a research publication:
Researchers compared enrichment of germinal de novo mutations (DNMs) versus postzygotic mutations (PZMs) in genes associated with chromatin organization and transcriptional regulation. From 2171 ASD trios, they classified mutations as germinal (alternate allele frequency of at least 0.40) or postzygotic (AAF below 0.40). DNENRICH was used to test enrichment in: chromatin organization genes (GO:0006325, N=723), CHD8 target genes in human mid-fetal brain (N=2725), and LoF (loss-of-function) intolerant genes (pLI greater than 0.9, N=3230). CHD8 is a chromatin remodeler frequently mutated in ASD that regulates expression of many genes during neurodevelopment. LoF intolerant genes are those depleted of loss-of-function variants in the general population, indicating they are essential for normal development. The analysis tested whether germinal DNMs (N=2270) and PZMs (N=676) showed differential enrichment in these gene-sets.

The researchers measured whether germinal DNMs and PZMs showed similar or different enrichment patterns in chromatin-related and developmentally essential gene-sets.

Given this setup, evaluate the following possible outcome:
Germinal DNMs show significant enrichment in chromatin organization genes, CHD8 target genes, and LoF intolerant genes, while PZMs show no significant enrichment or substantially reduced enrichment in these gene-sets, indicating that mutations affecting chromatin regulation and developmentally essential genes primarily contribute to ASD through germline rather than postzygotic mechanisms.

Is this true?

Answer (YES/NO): NO